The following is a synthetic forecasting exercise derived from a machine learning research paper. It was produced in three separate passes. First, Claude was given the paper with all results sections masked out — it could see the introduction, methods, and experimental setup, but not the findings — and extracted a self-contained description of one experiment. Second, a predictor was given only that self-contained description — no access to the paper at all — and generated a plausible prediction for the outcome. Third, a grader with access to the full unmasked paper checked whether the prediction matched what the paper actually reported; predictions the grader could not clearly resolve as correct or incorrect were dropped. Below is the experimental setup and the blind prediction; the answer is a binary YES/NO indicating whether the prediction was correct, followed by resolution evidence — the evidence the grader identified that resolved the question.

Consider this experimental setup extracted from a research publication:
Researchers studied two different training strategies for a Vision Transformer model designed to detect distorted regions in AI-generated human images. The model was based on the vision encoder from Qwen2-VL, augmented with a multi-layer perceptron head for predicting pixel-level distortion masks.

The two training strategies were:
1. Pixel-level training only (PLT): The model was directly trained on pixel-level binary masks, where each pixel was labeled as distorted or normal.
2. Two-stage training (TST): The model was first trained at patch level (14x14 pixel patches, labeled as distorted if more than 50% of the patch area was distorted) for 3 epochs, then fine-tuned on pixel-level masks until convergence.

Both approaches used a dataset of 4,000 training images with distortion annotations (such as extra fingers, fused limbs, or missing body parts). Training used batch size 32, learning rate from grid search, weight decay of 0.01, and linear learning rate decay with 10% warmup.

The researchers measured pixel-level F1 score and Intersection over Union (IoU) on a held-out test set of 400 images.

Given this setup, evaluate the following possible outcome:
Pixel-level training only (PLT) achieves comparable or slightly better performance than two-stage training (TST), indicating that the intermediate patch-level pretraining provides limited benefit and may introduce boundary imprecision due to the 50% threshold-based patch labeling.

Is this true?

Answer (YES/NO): NO